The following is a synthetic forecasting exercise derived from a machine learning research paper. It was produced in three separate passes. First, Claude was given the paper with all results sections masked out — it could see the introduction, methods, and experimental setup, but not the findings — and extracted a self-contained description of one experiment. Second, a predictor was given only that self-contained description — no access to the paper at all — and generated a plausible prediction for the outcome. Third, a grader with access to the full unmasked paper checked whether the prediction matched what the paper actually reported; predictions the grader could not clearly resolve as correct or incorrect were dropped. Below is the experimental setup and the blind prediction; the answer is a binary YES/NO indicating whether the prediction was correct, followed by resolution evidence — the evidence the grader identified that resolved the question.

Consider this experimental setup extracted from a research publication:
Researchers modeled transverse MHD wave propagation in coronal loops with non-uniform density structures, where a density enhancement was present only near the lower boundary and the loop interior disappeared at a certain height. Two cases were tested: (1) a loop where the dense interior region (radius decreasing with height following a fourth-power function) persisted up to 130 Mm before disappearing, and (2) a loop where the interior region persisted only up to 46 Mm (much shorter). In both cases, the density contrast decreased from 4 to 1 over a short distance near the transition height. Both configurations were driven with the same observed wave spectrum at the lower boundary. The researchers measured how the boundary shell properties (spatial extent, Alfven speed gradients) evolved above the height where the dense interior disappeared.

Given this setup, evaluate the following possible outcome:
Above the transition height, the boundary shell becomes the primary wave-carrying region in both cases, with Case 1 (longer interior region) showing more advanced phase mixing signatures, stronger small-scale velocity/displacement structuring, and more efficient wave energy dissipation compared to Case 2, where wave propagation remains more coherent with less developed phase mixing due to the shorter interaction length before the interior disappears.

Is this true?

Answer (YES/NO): NO